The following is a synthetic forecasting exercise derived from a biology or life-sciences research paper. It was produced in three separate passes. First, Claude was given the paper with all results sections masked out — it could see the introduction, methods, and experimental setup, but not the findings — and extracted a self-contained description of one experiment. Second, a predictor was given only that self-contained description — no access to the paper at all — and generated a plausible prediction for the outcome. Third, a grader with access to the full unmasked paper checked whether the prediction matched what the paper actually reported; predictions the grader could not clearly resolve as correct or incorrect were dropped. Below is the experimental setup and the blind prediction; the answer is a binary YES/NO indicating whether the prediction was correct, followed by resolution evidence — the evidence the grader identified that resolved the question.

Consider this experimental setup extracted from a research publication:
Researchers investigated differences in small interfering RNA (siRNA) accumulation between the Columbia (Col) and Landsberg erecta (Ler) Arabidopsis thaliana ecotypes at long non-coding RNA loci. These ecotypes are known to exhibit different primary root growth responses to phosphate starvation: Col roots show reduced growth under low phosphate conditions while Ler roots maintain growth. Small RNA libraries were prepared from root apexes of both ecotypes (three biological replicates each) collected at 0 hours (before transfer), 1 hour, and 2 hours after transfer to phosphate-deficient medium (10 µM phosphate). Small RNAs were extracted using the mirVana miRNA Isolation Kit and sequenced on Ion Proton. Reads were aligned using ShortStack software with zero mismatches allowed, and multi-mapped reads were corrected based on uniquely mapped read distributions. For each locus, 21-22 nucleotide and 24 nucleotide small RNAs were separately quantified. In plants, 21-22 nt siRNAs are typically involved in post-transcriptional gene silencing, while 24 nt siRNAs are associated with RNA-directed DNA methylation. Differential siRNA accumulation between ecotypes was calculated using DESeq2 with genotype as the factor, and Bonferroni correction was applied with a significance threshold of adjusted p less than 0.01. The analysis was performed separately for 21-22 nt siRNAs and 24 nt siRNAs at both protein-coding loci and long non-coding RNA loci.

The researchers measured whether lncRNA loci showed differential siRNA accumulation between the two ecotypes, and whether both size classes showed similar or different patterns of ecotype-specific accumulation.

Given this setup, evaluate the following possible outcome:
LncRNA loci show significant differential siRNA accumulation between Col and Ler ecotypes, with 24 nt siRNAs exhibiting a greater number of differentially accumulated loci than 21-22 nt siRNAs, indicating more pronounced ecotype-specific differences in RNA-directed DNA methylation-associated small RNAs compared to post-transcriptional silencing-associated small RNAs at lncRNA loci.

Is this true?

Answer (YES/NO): YES